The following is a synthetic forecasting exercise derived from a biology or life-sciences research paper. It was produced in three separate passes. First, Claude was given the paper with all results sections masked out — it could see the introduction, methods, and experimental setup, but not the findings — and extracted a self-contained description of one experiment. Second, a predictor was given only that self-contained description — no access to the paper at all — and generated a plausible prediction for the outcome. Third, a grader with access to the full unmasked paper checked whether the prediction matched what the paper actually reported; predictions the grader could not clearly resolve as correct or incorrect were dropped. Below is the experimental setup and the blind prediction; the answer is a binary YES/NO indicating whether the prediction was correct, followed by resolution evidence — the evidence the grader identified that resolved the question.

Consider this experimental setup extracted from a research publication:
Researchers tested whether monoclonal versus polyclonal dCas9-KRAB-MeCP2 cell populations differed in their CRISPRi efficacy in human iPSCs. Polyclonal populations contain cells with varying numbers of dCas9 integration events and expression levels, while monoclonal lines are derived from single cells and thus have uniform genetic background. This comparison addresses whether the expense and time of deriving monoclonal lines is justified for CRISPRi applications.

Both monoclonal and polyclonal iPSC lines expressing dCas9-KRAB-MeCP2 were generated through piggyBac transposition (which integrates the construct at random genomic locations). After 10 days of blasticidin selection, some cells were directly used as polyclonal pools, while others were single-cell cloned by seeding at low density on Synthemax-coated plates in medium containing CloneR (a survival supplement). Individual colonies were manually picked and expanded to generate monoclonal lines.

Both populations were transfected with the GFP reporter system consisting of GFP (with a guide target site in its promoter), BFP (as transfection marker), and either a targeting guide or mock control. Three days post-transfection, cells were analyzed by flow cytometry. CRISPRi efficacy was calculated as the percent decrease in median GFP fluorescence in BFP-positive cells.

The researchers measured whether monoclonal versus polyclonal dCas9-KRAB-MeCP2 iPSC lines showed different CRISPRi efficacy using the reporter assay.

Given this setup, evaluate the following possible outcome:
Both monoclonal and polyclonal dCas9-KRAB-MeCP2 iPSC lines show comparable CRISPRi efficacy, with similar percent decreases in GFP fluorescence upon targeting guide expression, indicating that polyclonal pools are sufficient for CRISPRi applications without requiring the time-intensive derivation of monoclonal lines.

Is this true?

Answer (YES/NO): NO